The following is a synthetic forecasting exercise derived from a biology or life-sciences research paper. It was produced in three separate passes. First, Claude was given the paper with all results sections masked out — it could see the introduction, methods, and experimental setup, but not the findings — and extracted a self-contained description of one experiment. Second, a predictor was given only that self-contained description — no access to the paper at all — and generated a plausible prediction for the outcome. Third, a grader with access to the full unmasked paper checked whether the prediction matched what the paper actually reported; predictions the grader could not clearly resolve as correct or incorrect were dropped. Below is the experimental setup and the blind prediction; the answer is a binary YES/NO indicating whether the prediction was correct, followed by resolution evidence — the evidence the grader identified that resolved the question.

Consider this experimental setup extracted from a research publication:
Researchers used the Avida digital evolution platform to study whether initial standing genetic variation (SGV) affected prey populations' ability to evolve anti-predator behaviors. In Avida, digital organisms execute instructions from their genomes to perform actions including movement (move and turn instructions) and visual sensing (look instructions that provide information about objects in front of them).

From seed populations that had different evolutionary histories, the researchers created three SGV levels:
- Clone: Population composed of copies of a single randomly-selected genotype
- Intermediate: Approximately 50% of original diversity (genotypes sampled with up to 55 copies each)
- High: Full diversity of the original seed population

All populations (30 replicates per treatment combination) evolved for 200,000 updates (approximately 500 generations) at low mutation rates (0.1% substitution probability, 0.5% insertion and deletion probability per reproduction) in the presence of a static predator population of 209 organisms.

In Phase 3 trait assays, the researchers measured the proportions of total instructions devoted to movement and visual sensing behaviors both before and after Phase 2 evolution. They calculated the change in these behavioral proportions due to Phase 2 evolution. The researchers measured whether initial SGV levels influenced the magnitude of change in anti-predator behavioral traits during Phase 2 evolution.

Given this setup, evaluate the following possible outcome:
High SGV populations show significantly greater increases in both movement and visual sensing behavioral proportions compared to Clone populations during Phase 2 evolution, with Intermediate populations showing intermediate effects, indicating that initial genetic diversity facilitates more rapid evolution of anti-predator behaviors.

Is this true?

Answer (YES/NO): NO